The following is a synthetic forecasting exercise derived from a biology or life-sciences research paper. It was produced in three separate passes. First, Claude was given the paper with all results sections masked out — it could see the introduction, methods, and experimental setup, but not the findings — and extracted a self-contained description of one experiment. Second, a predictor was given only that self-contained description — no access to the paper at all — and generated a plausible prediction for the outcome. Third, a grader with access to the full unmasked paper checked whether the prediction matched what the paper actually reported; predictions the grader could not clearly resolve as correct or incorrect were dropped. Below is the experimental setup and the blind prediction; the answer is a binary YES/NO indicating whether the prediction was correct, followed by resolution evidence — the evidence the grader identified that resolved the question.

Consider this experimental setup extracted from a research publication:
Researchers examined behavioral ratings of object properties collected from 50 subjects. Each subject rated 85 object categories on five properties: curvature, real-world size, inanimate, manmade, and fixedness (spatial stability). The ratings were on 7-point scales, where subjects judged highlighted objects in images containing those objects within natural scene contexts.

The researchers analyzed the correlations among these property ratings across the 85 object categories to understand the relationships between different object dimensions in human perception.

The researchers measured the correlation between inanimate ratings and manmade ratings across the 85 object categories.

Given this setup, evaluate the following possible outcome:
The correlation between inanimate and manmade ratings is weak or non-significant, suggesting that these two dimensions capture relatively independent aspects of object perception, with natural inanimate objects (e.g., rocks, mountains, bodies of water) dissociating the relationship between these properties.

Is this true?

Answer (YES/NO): NO